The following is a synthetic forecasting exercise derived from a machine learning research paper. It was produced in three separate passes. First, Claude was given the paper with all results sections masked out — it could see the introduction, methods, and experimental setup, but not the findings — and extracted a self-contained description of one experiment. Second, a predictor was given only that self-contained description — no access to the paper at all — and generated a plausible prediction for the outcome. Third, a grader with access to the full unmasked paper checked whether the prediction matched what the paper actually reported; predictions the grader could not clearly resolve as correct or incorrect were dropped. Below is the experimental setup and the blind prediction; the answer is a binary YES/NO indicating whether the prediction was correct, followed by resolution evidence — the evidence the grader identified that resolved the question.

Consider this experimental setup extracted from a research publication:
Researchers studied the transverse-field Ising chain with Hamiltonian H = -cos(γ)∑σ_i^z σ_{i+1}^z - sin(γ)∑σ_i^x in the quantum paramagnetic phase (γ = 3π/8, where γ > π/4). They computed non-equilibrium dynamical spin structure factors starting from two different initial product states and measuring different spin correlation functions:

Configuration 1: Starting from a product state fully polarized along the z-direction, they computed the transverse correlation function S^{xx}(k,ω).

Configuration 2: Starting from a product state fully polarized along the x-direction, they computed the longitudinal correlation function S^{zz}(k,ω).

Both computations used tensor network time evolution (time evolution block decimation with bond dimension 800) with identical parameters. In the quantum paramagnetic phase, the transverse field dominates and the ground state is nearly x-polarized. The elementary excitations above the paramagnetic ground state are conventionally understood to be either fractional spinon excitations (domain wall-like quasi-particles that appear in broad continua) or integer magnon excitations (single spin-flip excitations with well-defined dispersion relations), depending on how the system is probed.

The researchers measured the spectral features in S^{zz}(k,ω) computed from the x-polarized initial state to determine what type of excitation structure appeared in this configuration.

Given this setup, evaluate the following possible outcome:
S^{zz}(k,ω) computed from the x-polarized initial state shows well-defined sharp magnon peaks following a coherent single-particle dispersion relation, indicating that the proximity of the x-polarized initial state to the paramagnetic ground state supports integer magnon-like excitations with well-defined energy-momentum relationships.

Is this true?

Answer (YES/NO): YES